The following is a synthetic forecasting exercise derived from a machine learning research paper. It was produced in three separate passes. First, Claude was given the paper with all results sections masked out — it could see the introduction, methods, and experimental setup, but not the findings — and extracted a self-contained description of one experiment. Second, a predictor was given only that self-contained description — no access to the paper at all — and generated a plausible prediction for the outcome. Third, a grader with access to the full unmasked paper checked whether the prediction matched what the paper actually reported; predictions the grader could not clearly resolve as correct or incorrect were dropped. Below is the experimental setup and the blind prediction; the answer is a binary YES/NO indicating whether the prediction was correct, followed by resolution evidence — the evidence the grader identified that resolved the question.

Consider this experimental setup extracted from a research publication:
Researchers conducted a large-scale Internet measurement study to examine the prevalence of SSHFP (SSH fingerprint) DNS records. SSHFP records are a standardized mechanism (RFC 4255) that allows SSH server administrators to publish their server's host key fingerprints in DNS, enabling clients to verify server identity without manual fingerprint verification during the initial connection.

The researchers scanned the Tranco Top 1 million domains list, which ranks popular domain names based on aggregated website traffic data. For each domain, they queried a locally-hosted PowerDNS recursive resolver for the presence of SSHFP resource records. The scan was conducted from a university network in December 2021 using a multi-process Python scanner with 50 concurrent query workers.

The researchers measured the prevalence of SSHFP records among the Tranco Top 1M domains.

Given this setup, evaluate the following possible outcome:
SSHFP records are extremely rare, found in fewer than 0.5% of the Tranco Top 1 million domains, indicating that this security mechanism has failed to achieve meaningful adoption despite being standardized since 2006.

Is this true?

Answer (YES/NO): YES